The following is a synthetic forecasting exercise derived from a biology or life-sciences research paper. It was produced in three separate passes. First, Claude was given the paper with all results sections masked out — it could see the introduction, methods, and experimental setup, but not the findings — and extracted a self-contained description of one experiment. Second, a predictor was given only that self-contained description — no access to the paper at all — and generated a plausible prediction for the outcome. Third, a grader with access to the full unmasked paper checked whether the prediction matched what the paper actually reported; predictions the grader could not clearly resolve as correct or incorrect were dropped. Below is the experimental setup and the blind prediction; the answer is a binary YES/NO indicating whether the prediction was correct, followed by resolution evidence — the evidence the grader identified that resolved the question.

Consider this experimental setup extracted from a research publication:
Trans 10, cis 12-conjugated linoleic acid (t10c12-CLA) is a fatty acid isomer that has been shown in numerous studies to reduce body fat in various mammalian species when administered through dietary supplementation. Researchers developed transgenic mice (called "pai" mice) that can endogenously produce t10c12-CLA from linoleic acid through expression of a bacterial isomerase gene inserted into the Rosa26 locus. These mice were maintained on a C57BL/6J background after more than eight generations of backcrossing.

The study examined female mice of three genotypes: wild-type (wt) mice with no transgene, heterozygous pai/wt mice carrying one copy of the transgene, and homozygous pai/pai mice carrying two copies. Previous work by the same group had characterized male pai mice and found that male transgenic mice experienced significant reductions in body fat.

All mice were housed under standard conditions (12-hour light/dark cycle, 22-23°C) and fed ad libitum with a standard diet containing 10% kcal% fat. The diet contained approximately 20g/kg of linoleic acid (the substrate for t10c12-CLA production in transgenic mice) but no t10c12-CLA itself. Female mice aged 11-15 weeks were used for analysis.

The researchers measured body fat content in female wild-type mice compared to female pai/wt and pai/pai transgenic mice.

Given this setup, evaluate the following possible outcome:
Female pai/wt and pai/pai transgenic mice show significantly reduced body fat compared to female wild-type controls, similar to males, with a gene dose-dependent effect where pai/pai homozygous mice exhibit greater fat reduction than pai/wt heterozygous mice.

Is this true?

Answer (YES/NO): NO